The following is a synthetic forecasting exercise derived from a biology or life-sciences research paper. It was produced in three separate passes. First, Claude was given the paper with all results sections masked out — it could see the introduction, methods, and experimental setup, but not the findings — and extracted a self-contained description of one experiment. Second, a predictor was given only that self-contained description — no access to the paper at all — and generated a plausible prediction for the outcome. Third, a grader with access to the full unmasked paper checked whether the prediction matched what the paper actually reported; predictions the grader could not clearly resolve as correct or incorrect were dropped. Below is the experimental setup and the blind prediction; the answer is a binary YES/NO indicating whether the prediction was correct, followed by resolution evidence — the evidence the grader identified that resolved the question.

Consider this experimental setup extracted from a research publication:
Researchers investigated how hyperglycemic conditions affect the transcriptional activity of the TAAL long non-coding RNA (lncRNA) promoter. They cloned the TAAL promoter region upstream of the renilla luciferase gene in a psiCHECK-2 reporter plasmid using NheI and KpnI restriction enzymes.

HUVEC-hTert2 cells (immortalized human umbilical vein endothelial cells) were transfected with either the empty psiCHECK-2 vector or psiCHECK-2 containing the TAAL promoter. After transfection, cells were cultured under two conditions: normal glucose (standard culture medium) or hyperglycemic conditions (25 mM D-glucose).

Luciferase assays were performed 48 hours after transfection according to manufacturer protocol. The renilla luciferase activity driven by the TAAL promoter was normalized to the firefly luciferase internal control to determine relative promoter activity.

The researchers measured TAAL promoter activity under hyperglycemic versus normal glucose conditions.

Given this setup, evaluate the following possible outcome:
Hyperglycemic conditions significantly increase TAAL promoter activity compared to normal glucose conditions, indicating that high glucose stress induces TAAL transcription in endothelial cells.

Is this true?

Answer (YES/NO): NO